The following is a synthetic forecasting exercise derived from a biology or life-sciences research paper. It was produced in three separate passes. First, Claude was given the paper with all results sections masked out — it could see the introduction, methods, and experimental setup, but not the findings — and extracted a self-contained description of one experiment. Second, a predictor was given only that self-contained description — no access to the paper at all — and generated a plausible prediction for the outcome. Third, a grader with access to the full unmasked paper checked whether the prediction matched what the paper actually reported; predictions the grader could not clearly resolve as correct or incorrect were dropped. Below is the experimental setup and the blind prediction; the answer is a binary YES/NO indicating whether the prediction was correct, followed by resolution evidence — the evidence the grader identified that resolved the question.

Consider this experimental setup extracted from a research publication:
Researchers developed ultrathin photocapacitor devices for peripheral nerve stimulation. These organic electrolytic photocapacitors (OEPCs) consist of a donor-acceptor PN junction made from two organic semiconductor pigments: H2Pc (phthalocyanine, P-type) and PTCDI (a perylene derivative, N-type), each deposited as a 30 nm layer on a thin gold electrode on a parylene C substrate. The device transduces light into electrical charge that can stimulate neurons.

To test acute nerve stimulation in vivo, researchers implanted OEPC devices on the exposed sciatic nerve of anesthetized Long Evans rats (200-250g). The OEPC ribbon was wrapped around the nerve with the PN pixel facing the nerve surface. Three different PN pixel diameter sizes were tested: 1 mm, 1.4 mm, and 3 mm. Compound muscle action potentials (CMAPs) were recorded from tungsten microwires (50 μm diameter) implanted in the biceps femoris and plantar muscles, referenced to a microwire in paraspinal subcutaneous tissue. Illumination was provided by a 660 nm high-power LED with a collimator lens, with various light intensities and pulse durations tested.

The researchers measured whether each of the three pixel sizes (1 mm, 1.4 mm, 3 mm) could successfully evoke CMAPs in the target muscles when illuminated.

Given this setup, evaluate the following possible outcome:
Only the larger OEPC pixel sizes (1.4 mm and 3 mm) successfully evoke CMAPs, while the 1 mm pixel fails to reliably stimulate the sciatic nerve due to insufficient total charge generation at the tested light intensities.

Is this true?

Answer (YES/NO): NO